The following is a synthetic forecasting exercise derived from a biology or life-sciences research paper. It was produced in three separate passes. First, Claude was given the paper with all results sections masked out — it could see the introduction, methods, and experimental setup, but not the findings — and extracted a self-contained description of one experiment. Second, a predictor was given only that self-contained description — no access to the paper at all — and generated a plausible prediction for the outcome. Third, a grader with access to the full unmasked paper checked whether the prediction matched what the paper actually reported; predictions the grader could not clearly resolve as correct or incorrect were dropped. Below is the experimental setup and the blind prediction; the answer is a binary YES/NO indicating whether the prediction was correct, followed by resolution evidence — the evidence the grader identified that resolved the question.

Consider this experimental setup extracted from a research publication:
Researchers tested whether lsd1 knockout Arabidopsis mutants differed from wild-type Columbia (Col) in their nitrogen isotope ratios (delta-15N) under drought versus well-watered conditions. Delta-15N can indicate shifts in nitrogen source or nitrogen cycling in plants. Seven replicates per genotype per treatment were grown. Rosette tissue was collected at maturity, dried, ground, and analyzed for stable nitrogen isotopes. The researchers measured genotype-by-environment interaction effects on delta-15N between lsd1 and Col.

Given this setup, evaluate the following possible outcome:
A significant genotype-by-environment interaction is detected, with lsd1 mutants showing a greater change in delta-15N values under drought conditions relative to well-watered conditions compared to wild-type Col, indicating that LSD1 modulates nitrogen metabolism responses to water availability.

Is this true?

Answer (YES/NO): YES